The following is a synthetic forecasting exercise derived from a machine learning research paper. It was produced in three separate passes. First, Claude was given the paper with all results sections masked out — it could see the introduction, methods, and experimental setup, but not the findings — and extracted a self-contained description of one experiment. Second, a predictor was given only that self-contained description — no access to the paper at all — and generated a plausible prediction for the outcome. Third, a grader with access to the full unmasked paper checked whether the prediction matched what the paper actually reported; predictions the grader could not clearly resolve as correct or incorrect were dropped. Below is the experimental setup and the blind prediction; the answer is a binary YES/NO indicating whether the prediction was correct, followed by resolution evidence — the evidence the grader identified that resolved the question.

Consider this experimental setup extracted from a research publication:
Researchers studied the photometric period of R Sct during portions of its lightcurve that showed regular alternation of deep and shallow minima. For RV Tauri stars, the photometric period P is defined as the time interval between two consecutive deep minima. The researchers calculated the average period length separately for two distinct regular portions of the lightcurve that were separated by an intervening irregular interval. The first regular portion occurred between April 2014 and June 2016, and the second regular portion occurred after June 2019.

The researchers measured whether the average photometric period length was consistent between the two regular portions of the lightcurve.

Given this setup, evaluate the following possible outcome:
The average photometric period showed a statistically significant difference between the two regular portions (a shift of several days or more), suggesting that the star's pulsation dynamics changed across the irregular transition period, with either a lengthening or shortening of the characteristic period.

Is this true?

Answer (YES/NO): YES